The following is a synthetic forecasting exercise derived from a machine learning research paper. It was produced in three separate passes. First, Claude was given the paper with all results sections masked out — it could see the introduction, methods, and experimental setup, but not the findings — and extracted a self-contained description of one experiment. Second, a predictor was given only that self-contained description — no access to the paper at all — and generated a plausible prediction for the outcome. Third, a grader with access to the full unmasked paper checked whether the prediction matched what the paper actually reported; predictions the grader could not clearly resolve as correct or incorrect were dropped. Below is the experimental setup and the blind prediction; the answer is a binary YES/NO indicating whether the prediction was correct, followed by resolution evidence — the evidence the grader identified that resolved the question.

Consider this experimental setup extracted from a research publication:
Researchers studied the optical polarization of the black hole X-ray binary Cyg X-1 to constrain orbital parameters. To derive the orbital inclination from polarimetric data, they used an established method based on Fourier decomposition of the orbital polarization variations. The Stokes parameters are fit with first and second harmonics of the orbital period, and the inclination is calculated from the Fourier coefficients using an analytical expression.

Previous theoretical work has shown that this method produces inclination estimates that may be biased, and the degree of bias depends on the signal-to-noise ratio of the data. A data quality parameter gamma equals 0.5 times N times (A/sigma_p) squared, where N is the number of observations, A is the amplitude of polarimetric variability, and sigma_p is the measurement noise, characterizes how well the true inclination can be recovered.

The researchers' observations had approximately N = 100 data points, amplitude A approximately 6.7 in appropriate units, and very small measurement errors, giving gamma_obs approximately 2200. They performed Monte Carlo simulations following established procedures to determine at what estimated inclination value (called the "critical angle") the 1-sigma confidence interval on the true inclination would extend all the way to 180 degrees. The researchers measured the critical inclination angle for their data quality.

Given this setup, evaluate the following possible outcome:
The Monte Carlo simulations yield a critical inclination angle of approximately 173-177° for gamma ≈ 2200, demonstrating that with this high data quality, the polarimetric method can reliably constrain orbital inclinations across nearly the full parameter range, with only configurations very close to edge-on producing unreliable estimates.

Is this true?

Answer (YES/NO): NO